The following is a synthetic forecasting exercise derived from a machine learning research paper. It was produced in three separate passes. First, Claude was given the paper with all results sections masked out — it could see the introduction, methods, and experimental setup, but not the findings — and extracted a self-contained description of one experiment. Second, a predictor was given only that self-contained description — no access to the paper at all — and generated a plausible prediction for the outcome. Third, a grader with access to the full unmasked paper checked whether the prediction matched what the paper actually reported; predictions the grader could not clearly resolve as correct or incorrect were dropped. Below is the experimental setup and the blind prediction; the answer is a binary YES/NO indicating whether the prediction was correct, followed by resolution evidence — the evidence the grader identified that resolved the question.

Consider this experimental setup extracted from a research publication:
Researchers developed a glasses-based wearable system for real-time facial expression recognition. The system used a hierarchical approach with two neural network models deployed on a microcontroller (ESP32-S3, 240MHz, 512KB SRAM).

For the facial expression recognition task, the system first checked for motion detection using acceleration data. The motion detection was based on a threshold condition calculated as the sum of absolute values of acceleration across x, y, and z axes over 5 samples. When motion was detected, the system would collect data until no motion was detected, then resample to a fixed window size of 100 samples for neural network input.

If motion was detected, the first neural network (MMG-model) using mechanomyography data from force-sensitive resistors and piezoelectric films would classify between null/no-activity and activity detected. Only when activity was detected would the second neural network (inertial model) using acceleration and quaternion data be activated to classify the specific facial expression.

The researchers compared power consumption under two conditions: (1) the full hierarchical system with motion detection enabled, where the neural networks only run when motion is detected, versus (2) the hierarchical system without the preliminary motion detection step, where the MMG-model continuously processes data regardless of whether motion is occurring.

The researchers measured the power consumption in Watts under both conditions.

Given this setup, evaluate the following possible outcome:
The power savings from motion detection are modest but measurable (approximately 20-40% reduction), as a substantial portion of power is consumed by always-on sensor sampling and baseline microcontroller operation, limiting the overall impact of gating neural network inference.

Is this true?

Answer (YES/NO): NO